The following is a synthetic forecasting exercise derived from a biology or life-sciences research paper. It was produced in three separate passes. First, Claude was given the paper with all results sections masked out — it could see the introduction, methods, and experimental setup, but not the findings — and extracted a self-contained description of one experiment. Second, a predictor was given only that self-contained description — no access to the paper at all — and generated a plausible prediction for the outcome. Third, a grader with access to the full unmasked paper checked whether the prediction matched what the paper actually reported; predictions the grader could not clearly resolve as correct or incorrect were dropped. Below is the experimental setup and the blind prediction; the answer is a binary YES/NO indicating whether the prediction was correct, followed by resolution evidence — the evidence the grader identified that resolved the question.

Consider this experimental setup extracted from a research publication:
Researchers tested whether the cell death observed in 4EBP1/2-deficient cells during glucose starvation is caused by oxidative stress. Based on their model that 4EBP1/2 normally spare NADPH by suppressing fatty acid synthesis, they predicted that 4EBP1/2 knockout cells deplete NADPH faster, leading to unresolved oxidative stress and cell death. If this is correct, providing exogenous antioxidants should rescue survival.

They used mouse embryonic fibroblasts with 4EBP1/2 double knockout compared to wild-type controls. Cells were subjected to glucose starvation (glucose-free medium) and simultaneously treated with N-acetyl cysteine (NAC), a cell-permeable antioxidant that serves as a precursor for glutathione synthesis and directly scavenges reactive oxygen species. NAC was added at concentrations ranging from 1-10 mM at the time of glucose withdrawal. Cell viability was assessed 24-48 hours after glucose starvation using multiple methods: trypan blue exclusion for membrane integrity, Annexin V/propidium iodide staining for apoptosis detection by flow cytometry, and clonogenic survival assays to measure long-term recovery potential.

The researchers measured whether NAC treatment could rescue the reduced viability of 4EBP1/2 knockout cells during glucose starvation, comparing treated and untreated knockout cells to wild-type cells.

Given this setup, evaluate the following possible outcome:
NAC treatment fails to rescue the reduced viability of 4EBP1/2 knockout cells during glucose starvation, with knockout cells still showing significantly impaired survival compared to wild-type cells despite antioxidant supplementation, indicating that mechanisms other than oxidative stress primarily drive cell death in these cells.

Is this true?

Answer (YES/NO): NO